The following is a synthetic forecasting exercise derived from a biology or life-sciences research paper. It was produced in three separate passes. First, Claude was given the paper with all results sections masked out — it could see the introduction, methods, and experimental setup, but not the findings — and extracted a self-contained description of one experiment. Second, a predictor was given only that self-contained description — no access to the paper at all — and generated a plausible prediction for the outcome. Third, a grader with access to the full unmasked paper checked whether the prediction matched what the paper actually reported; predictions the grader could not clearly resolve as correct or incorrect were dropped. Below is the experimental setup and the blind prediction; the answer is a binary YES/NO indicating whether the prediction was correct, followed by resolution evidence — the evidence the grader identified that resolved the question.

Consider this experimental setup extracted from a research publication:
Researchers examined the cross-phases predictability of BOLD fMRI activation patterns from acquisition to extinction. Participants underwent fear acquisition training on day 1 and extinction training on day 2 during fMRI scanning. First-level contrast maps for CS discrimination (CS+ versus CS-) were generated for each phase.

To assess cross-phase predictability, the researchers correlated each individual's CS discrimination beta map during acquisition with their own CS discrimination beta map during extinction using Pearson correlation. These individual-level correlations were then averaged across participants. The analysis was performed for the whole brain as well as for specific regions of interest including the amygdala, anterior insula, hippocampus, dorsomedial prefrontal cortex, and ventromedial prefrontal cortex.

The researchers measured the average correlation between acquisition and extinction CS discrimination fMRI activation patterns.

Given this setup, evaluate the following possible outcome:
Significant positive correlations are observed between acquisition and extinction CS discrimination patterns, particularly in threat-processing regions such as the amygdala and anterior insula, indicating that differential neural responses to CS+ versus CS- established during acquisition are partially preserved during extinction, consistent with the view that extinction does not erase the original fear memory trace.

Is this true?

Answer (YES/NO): NO